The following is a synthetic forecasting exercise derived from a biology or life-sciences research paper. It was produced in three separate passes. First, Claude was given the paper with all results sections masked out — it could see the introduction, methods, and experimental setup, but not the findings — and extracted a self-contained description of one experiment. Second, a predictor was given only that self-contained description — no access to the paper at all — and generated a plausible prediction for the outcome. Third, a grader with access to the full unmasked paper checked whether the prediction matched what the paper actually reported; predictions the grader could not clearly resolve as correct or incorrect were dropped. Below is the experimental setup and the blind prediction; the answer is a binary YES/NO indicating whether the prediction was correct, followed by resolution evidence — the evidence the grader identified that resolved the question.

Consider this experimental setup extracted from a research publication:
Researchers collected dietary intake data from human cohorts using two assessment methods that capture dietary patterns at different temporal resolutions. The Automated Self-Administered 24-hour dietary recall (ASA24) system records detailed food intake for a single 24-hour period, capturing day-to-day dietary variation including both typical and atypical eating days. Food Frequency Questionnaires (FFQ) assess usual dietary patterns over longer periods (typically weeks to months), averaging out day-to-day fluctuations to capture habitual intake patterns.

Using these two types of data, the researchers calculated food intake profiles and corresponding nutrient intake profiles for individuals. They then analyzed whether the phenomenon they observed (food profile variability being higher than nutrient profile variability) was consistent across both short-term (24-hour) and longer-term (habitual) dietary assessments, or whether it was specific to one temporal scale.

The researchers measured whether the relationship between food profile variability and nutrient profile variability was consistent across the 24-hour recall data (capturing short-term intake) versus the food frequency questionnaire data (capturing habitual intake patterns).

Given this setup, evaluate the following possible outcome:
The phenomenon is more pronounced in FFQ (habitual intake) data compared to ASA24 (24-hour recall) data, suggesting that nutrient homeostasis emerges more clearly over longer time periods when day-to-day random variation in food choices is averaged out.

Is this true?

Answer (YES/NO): NO